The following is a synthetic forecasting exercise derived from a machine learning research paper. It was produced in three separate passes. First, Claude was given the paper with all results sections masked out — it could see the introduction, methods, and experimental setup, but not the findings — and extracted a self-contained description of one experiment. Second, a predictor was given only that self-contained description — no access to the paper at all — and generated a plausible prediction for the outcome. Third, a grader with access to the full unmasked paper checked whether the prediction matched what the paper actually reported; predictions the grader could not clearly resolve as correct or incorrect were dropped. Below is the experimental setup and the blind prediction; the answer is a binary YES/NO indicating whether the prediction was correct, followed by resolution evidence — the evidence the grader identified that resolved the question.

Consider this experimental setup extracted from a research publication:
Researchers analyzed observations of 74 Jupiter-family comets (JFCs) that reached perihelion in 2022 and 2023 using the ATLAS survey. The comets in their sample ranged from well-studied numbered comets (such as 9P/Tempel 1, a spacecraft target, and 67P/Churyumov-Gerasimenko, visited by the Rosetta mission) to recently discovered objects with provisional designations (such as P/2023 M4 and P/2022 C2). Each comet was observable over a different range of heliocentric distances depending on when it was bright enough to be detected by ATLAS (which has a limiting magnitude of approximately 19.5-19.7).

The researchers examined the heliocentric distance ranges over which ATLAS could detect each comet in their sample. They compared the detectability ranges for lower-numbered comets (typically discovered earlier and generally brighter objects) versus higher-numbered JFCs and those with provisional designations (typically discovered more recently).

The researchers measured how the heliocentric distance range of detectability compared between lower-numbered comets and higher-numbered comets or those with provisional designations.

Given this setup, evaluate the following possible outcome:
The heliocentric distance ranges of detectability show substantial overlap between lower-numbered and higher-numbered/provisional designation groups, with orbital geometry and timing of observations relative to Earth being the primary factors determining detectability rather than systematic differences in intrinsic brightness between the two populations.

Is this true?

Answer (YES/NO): NO